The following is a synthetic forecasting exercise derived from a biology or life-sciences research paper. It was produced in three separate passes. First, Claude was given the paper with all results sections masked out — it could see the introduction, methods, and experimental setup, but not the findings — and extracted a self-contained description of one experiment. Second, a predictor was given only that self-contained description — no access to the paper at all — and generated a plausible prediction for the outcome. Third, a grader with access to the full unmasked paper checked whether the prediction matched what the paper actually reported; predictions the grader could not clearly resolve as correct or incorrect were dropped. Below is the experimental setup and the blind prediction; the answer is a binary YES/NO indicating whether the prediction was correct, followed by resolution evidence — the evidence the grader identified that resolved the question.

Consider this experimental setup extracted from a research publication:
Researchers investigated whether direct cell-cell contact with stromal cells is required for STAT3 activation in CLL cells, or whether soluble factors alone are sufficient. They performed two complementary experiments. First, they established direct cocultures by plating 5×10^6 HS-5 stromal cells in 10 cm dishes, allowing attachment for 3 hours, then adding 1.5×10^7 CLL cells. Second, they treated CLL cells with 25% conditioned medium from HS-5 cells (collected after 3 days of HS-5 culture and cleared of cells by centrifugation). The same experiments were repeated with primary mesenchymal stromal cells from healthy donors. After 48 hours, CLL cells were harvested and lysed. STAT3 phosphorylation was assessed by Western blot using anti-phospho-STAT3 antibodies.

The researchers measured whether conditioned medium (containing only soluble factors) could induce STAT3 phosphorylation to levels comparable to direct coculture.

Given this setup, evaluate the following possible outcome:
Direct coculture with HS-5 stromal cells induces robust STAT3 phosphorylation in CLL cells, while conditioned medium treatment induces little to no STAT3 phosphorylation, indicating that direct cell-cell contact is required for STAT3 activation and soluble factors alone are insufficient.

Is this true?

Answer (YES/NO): NO